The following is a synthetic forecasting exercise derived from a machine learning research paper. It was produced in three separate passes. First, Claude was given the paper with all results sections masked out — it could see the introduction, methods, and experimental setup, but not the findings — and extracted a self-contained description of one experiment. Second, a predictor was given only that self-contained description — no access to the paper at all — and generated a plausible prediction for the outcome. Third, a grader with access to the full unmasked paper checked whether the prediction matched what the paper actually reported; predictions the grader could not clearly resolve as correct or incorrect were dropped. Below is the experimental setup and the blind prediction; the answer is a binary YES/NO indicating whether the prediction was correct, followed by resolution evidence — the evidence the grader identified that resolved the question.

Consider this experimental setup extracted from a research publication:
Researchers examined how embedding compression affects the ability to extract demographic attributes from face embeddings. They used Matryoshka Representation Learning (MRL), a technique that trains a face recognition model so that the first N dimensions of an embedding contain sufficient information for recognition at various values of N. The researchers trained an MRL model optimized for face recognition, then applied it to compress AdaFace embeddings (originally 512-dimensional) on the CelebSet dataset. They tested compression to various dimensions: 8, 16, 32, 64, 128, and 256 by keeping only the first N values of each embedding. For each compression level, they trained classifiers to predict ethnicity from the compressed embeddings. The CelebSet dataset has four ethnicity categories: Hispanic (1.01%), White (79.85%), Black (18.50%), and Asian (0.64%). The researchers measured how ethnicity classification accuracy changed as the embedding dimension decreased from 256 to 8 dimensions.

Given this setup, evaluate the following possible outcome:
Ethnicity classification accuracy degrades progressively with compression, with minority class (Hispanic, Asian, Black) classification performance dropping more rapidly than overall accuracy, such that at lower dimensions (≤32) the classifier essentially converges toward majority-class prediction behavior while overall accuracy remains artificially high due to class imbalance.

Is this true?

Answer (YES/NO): NO